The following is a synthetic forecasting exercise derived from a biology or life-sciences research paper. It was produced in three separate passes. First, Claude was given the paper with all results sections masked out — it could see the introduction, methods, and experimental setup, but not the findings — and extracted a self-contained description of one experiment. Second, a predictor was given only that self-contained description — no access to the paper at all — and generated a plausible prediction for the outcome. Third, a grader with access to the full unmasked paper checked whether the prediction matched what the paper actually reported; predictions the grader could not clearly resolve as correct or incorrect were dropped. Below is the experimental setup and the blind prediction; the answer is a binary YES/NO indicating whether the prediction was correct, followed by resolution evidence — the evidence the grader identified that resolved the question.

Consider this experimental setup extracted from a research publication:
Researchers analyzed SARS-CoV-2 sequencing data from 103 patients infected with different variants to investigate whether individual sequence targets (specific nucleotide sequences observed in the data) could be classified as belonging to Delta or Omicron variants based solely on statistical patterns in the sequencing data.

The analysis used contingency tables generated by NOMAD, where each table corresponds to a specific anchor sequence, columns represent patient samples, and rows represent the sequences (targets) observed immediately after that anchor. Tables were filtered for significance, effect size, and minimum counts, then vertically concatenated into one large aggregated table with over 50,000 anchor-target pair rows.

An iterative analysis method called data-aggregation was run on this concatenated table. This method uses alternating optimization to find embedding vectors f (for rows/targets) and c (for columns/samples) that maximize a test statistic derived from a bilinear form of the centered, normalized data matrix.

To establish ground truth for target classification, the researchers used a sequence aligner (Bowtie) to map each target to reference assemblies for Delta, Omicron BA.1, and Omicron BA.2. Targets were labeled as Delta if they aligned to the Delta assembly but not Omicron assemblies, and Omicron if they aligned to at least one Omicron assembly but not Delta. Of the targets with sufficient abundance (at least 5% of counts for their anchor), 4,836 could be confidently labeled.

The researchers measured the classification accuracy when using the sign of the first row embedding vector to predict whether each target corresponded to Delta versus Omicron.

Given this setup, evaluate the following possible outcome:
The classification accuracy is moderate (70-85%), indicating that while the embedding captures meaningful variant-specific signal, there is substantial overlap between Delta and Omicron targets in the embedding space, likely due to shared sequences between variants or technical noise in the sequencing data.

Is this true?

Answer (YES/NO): NO